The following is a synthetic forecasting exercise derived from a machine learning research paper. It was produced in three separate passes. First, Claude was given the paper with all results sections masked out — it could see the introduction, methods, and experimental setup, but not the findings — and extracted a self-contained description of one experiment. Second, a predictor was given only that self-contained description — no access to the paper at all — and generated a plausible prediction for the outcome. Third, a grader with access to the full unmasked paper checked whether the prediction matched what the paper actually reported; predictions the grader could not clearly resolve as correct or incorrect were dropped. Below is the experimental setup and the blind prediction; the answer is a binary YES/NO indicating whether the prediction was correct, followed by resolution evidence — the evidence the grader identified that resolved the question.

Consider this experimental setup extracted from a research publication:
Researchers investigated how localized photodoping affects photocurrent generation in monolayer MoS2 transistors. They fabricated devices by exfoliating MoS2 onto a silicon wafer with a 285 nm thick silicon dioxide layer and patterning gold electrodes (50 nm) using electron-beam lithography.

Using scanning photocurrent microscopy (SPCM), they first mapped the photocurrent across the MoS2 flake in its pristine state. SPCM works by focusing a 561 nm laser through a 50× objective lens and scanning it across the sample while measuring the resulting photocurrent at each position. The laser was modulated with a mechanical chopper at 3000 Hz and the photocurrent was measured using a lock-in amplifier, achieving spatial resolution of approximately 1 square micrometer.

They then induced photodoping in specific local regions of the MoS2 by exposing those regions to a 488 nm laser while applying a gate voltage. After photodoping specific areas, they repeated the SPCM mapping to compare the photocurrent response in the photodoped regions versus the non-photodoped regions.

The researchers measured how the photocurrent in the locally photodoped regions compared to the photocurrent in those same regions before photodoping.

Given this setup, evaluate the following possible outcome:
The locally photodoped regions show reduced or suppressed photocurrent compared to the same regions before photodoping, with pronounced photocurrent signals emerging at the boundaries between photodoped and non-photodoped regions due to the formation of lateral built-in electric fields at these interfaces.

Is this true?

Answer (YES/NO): NO